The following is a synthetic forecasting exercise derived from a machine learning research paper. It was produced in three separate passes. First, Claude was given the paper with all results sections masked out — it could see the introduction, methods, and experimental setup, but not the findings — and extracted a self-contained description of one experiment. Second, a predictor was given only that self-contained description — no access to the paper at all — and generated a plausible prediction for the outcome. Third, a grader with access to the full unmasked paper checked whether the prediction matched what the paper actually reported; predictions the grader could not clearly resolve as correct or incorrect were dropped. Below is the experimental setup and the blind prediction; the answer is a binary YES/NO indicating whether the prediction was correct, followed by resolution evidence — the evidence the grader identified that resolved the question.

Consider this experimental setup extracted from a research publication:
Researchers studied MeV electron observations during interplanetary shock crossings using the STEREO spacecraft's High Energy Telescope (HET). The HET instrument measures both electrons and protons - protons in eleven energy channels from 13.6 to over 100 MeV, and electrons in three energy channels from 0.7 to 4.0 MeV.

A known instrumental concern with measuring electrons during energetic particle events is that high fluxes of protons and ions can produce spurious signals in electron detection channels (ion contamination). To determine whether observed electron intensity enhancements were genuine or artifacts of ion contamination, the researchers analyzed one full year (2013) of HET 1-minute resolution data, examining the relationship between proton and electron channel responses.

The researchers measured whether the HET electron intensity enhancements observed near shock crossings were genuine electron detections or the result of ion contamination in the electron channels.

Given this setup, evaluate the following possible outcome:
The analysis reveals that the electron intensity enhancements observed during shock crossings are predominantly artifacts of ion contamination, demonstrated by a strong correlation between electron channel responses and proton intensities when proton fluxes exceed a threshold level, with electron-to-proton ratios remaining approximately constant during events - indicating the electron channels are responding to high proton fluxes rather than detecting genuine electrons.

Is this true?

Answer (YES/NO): NO